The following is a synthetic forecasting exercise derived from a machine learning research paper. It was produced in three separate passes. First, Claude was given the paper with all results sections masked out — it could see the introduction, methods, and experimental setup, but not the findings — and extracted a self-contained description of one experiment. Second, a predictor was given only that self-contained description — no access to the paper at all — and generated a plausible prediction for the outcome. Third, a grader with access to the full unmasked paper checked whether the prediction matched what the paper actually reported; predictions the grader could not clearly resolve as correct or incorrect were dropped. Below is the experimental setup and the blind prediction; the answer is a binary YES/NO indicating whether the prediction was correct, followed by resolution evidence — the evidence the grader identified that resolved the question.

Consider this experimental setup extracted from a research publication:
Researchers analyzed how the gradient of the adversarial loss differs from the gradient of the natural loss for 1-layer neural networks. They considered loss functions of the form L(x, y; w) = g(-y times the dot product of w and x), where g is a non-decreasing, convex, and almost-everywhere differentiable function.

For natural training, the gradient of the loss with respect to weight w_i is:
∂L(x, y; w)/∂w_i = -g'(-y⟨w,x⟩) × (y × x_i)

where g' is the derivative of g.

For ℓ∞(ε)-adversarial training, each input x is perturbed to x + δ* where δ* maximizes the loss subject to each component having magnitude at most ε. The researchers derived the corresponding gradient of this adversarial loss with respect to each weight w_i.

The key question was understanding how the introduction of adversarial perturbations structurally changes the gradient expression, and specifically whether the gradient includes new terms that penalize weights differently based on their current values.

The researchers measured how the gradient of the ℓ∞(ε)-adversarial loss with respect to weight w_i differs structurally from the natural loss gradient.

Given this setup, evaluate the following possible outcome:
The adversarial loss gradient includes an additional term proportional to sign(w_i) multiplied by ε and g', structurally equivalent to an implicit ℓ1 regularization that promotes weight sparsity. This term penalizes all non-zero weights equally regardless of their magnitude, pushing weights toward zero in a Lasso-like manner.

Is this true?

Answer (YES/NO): YES